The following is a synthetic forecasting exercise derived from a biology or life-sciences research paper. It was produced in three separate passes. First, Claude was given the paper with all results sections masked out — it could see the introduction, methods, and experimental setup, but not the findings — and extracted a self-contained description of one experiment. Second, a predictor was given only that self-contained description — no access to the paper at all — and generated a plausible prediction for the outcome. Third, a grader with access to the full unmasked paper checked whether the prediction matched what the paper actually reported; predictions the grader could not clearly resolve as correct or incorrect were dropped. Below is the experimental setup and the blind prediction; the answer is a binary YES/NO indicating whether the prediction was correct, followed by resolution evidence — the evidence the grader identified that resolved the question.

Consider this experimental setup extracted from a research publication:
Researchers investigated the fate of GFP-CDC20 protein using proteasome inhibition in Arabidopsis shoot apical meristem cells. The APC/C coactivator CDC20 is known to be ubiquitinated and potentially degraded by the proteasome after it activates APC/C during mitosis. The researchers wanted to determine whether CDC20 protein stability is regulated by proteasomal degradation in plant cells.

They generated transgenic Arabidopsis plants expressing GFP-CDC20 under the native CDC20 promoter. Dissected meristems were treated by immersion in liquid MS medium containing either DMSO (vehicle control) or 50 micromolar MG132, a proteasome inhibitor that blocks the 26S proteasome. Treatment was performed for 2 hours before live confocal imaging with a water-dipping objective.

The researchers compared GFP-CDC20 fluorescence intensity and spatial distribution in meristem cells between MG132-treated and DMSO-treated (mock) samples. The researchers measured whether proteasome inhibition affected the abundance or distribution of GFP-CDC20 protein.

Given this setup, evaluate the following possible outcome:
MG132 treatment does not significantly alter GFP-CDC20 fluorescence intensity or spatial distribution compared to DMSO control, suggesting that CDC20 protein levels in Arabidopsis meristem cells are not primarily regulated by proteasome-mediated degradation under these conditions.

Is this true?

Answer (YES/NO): NO